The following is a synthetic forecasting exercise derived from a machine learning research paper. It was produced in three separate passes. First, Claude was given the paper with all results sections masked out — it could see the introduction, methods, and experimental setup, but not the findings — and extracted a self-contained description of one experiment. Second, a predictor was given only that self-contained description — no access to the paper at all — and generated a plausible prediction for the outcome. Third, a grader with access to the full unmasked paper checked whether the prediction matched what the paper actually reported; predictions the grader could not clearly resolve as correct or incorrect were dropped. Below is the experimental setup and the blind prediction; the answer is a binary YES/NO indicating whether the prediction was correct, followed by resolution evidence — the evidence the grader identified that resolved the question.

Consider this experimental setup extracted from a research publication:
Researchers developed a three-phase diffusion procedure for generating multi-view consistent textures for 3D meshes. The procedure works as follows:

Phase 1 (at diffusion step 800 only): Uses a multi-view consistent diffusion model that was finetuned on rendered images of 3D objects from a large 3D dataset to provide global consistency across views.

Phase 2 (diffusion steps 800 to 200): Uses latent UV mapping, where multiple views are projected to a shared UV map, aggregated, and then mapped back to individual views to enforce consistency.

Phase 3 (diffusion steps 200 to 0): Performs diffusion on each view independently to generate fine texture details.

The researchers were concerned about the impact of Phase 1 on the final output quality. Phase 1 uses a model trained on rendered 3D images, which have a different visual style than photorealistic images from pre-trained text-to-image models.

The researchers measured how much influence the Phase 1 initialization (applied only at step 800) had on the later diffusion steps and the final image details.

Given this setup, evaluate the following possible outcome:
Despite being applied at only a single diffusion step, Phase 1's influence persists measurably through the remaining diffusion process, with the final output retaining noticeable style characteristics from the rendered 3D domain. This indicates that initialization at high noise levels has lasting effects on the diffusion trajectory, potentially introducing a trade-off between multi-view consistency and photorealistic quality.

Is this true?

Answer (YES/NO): NO